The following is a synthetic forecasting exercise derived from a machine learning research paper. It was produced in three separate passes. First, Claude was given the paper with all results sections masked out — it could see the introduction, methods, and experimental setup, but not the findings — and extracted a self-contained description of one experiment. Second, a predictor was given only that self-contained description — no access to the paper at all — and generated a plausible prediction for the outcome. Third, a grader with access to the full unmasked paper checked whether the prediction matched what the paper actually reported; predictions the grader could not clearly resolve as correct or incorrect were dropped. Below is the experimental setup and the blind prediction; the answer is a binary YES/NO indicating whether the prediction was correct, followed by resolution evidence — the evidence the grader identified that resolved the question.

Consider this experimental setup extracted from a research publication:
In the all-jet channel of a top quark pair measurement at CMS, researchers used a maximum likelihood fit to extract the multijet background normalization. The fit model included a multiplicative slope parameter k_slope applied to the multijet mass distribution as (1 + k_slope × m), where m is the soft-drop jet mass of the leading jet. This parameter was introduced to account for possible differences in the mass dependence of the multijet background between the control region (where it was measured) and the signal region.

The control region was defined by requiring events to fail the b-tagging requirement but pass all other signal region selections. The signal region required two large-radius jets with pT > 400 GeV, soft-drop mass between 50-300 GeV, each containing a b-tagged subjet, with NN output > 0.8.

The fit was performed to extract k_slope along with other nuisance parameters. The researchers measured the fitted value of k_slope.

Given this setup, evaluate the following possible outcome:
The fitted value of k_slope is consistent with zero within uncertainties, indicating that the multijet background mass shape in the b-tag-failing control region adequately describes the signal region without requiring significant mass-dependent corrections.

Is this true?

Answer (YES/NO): NO